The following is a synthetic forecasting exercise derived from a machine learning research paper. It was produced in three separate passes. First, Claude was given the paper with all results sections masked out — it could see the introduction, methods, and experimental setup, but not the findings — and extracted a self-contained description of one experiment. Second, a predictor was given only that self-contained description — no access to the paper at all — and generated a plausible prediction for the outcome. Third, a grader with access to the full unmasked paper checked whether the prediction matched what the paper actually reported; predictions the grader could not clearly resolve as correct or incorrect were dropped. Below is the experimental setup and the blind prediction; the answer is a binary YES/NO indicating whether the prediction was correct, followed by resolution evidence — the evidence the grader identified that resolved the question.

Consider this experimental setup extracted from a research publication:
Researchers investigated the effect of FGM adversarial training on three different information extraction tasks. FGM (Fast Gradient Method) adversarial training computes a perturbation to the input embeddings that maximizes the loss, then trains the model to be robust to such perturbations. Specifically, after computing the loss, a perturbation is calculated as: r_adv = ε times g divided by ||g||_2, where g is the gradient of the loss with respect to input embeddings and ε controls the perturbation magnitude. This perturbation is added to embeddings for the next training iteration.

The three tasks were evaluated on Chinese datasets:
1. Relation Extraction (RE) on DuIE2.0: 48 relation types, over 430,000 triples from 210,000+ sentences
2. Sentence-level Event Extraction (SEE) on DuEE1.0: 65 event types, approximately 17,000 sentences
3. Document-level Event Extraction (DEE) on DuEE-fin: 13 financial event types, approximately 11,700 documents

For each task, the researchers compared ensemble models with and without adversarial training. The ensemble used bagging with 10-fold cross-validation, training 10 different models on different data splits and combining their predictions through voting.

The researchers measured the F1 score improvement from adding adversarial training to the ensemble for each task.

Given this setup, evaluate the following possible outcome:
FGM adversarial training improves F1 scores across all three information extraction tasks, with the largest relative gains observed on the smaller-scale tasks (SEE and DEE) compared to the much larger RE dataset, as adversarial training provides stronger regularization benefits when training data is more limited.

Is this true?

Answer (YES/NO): YES